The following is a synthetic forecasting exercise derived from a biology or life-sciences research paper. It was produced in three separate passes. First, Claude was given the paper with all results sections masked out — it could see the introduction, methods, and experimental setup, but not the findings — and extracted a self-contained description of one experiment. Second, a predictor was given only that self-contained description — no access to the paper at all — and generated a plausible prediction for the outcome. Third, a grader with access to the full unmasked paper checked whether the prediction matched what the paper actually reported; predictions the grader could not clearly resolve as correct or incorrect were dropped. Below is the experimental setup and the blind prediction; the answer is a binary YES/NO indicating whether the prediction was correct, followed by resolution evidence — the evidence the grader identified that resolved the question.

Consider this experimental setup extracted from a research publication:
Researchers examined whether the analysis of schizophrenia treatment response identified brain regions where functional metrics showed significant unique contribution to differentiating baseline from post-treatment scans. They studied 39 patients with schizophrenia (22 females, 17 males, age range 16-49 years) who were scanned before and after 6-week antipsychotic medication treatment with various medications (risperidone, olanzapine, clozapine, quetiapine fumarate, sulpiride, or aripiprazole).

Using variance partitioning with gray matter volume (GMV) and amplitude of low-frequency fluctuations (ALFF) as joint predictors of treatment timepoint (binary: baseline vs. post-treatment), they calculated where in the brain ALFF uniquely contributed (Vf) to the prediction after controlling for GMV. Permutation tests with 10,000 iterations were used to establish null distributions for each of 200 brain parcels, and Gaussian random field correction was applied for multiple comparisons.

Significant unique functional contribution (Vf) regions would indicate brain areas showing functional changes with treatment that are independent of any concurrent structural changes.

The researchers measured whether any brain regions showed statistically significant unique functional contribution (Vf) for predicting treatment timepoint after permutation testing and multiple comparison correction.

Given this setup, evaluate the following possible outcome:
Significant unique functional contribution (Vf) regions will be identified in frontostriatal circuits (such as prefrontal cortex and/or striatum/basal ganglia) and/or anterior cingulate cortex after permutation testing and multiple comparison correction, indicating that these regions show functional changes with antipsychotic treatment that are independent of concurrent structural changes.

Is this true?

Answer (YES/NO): NO